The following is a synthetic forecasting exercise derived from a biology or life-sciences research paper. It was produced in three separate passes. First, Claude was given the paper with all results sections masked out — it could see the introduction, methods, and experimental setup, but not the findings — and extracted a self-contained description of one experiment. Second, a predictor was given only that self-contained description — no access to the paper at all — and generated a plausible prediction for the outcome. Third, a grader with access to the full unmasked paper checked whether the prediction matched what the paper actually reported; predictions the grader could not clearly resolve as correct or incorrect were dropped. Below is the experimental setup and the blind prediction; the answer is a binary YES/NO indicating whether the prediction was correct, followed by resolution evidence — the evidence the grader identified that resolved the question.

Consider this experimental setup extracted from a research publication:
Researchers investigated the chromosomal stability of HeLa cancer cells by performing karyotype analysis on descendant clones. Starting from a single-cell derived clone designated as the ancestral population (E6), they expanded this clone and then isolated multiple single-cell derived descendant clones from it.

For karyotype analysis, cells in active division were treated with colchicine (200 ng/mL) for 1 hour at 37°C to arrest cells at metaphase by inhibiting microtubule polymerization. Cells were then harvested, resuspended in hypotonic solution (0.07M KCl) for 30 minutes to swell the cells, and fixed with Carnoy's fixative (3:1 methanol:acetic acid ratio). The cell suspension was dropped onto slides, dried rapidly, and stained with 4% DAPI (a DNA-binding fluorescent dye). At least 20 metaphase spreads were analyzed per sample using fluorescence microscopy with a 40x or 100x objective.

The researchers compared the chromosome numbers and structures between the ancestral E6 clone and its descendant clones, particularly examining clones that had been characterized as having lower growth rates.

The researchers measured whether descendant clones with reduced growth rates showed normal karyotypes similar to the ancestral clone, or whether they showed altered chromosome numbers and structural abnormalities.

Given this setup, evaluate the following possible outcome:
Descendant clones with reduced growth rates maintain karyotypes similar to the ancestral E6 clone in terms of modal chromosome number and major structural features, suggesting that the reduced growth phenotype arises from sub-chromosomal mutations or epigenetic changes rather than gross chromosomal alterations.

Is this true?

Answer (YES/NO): NO